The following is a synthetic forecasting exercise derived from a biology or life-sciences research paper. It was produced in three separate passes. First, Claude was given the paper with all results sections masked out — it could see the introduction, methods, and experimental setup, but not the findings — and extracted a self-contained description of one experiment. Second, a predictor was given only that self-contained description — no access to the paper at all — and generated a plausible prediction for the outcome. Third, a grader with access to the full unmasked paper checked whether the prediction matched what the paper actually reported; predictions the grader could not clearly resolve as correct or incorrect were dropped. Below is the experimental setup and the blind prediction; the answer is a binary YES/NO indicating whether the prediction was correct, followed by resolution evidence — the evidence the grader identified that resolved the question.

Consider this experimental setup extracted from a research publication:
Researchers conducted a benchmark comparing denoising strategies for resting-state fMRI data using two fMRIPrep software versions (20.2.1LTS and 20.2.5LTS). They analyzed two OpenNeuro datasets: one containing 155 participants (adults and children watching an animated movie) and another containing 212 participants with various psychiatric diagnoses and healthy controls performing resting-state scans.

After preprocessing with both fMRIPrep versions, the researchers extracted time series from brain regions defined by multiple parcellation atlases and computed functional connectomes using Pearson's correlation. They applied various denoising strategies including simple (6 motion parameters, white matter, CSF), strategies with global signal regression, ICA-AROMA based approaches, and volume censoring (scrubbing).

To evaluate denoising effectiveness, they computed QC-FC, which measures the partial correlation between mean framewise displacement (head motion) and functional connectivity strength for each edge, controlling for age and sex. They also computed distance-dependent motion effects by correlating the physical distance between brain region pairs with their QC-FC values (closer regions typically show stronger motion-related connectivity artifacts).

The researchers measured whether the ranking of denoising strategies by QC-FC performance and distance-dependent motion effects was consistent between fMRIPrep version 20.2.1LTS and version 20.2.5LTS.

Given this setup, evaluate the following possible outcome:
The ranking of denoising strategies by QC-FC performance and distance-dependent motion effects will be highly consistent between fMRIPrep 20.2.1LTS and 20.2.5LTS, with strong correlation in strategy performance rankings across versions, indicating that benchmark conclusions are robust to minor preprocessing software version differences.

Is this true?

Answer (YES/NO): NO